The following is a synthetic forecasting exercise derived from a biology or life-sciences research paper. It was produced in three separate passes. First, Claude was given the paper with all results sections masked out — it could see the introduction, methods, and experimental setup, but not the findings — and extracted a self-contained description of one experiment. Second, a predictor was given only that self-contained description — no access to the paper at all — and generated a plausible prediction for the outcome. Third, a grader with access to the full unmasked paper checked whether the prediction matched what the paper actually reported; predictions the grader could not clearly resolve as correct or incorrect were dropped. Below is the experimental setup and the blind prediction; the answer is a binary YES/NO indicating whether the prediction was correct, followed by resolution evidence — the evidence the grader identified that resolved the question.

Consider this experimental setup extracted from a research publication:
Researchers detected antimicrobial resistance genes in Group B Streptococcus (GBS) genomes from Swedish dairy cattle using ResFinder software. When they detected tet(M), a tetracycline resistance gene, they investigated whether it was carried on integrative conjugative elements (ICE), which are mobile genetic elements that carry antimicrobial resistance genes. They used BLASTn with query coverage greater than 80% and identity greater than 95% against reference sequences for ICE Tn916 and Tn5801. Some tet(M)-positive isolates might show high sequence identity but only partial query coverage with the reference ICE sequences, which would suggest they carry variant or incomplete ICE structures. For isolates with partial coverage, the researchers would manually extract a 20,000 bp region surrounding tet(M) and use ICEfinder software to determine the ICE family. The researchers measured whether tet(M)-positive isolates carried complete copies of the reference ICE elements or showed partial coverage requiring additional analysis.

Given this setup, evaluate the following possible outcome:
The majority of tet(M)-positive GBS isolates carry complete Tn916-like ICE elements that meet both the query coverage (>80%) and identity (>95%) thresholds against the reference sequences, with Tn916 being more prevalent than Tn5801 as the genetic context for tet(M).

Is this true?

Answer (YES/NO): YES